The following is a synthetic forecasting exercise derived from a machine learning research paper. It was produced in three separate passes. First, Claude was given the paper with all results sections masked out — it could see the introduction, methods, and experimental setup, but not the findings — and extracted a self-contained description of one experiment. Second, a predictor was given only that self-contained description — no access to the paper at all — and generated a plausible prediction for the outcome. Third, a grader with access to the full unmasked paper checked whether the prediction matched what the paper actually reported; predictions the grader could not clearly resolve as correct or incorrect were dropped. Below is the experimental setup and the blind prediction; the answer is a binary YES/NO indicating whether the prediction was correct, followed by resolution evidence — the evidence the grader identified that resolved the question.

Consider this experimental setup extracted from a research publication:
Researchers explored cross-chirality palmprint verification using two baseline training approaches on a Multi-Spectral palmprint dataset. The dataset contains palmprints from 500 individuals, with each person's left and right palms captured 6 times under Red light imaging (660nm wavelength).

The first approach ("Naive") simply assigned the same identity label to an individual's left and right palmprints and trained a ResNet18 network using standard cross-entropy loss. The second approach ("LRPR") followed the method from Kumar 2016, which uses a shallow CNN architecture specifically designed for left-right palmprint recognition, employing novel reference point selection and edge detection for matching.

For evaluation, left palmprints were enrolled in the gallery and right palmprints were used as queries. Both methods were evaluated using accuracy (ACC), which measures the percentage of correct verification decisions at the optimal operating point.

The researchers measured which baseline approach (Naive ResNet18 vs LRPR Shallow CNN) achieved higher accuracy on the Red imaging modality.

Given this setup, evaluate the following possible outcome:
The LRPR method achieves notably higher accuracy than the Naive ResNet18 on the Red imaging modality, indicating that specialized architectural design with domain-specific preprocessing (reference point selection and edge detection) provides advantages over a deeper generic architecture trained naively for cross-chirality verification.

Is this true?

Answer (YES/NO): YES